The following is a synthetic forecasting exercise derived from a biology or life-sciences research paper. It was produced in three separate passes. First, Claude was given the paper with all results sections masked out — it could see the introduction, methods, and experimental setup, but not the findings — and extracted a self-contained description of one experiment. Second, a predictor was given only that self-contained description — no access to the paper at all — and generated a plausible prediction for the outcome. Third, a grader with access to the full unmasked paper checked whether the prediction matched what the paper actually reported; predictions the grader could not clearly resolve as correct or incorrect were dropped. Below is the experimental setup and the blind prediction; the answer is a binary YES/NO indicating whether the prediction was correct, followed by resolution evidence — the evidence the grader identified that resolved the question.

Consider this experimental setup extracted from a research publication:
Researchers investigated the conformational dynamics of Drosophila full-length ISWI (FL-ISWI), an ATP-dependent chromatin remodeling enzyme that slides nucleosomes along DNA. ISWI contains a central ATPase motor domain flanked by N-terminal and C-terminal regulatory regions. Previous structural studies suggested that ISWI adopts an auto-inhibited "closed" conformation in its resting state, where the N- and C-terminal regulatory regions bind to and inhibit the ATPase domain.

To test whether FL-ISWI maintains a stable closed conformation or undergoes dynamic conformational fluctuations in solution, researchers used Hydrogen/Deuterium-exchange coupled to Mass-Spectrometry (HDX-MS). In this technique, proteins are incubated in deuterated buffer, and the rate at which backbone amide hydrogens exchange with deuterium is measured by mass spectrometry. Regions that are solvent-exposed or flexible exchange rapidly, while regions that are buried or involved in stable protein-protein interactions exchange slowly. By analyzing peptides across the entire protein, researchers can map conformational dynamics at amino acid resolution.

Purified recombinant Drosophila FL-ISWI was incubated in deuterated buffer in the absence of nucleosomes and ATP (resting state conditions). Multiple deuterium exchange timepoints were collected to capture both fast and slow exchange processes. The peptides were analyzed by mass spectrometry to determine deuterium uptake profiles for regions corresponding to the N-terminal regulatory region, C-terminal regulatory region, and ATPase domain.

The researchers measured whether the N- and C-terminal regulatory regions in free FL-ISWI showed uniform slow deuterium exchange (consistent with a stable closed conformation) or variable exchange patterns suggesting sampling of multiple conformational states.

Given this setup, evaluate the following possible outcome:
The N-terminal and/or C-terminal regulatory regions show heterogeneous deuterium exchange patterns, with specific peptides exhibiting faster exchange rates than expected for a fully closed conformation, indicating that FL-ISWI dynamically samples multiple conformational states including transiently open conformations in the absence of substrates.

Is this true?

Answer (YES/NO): YES